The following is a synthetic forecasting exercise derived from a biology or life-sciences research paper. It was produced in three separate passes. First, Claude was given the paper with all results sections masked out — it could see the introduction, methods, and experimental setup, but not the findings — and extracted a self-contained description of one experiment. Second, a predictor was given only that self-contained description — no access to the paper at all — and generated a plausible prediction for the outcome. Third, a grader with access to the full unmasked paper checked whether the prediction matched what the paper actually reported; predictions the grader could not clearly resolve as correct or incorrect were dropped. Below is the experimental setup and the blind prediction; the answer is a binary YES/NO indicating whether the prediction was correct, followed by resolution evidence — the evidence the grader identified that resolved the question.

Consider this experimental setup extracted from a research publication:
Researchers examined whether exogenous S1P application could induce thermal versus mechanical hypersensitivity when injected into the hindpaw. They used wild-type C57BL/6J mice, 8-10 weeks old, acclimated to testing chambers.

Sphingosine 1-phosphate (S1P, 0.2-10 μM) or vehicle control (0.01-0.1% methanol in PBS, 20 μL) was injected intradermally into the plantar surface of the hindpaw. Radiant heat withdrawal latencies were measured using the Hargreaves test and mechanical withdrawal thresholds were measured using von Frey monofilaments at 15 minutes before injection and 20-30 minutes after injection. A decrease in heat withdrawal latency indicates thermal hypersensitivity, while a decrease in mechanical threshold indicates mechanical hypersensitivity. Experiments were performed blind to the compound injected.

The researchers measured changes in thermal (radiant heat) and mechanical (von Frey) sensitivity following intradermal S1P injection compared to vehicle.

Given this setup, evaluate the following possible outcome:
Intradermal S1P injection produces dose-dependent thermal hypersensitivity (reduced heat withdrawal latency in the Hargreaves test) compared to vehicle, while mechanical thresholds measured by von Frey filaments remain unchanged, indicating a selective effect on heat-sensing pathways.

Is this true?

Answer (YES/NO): YES